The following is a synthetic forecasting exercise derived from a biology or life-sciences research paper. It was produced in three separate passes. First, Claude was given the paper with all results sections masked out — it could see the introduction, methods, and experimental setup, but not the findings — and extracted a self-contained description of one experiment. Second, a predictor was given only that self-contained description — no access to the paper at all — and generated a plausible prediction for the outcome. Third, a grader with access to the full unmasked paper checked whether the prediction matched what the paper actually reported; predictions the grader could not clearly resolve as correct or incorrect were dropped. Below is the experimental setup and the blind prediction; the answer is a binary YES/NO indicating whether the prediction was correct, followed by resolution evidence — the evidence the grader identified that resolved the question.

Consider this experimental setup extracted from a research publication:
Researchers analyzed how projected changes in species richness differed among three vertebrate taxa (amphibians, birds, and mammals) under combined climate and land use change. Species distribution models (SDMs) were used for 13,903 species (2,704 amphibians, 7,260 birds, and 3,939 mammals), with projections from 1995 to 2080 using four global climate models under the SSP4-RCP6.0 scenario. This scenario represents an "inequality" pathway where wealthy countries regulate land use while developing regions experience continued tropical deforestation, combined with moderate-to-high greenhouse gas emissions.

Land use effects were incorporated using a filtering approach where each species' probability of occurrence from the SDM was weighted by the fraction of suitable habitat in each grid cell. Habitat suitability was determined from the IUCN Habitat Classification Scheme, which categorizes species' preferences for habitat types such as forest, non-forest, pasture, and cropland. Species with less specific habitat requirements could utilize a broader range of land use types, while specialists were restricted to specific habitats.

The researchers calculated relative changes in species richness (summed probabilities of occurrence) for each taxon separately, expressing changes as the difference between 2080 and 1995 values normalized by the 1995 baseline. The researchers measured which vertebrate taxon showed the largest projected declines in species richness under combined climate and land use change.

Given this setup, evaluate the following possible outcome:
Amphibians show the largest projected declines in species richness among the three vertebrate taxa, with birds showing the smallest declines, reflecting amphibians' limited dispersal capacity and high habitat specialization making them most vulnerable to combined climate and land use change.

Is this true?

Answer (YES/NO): NO